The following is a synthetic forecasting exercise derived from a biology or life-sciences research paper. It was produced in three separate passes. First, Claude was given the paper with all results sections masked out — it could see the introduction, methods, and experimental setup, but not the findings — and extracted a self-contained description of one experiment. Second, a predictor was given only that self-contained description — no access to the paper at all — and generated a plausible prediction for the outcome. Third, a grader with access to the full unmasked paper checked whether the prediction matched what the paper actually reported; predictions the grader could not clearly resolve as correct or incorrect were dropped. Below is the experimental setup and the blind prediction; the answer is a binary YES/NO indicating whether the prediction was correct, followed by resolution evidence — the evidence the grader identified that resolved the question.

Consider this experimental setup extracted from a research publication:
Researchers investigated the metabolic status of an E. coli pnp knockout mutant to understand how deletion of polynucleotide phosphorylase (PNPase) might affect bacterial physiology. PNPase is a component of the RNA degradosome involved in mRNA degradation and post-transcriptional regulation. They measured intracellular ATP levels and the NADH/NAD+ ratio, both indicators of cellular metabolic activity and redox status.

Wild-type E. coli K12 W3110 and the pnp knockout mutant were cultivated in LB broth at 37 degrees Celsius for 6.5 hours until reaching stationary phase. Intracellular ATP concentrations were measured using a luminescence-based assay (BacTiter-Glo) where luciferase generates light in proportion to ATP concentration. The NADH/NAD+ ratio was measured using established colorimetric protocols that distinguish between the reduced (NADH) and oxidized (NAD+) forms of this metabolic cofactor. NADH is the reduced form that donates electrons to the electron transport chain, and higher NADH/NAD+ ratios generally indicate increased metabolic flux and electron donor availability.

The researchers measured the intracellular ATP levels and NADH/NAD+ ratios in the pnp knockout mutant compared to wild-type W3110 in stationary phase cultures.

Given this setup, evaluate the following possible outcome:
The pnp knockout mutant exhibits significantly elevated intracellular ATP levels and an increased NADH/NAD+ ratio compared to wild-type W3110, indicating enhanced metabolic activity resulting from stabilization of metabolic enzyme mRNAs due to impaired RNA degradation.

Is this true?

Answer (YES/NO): YES